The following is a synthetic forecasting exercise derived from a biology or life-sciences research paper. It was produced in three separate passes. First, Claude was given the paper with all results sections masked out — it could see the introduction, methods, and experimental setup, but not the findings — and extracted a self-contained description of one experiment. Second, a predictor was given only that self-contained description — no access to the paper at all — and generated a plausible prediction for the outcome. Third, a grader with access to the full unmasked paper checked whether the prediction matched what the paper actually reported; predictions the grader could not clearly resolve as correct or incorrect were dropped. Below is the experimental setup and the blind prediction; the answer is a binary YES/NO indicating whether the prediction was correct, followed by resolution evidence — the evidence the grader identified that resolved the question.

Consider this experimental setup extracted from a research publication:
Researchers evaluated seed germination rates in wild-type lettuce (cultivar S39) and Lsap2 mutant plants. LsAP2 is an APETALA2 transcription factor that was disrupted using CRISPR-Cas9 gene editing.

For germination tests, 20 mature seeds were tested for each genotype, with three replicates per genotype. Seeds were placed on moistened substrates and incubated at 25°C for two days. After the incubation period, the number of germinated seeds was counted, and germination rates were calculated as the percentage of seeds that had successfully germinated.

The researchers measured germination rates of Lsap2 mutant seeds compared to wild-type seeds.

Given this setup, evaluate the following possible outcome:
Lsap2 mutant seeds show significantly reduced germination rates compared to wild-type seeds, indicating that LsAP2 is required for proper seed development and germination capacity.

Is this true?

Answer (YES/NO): NO